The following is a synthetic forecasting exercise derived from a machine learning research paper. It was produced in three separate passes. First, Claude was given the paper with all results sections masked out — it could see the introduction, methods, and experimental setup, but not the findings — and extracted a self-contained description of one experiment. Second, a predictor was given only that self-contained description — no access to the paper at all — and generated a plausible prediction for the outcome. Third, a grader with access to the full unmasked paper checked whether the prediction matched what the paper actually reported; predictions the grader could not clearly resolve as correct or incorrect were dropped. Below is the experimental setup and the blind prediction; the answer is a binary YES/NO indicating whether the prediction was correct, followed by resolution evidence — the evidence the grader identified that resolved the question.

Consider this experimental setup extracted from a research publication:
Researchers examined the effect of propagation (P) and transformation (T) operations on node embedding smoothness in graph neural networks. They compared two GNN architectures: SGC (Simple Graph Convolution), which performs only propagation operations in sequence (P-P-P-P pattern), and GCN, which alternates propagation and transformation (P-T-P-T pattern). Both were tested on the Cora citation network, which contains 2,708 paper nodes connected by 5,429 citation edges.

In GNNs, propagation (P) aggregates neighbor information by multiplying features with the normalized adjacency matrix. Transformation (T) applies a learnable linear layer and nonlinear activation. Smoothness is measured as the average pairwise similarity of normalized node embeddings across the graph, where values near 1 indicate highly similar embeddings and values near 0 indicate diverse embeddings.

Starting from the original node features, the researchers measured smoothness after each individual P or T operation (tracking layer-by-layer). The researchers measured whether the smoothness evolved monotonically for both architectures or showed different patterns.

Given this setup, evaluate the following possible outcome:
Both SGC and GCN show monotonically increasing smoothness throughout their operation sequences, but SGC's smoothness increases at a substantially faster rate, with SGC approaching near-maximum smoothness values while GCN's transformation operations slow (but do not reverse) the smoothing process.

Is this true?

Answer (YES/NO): NO